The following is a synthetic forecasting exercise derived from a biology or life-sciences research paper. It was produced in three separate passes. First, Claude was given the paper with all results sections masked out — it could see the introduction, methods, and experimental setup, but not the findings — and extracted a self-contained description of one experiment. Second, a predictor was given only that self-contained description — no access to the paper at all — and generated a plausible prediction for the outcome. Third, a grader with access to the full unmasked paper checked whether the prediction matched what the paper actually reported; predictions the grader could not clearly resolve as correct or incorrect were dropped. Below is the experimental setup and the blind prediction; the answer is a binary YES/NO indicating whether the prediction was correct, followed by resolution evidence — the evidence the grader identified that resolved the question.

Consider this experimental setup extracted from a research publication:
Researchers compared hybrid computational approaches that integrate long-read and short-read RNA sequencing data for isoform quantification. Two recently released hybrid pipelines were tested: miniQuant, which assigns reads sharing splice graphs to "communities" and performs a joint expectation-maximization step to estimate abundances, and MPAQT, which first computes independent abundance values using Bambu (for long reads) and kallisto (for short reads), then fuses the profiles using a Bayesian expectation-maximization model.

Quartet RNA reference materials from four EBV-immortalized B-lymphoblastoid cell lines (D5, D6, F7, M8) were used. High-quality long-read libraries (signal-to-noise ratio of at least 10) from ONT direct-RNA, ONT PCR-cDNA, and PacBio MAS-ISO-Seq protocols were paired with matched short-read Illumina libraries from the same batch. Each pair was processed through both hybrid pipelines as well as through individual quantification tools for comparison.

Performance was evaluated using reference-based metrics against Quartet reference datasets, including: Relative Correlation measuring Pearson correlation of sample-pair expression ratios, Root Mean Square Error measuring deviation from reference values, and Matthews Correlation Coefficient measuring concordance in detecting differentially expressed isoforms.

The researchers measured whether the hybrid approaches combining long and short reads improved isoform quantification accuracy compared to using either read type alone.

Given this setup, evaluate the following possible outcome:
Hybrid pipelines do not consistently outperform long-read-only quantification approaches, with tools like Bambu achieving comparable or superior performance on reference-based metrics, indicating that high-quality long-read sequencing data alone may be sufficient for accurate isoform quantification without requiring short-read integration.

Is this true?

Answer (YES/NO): NO